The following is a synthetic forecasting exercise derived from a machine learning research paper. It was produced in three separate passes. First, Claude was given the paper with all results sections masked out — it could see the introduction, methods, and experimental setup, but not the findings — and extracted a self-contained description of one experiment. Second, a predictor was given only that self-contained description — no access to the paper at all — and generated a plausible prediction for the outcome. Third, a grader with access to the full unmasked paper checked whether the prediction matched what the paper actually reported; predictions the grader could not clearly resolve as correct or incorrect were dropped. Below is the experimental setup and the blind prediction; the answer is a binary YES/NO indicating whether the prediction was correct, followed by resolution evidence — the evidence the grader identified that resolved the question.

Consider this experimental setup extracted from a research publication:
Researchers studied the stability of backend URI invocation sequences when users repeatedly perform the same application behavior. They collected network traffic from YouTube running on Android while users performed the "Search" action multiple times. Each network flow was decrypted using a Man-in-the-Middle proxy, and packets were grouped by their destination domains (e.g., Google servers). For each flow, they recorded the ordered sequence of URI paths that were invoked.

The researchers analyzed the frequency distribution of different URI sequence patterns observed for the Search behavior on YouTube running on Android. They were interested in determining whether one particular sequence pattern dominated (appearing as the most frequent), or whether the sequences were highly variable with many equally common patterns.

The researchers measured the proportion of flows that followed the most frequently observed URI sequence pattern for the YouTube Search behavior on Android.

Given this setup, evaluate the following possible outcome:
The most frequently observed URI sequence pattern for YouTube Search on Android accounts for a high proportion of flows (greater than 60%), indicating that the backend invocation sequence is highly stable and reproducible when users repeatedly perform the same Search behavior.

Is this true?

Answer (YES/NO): YES